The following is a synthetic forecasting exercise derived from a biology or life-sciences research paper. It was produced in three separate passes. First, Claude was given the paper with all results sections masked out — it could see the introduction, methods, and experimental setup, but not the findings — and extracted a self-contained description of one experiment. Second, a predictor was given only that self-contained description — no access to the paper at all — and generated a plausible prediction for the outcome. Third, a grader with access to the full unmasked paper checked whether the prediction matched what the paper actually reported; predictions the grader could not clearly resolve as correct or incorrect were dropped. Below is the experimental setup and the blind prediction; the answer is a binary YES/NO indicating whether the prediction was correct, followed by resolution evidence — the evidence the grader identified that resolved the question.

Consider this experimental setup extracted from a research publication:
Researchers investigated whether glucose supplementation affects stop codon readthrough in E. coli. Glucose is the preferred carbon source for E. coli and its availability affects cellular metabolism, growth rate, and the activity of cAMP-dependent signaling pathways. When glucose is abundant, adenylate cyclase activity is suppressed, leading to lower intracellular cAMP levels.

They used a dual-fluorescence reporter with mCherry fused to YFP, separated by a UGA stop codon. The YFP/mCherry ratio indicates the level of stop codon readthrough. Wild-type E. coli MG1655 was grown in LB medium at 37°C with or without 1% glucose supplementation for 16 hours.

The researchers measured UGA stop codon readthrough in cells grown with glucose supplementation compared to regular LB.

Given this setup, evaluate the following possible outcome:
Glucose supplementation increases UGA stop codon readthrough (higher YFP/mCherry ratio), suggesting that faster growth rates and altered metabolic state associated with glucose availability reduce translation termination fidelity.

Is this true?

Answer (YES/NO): YES